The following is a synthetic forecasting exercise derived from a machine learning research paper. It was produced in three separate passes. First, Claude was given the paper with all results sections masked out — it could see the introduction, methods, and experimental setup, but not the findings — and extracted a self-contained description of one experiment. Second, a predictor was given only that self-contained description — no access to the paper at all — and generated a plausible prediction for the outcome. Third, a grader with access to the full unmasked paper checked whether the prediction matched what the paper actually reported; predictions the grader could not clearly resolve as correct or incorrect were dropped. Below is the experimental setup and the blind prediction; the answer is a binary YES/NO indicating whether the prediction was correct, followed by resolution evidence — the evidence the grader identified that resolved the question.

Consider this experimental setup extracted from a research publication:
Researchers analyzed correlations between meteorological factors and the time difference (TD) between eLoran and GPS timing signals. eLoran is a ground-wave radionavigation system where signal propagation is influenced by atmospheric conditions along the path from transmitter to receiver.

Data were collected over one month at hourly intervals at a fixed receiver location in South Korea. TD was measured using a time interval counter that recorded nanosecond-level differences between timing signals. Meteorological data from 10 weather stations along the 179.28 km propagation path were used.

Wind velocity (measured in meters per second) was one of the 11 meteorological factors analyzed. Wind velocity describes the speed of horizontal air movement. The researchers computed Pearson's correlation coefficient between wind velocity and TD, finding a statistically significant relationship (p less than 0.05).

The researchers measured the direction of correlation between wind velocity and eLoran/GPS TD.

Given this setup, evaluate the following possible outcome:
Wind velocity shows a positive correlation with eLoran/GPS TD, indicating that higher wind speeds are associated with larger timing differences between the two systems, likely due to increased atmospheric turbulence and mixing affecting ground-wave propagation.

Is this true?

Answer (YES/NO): NO